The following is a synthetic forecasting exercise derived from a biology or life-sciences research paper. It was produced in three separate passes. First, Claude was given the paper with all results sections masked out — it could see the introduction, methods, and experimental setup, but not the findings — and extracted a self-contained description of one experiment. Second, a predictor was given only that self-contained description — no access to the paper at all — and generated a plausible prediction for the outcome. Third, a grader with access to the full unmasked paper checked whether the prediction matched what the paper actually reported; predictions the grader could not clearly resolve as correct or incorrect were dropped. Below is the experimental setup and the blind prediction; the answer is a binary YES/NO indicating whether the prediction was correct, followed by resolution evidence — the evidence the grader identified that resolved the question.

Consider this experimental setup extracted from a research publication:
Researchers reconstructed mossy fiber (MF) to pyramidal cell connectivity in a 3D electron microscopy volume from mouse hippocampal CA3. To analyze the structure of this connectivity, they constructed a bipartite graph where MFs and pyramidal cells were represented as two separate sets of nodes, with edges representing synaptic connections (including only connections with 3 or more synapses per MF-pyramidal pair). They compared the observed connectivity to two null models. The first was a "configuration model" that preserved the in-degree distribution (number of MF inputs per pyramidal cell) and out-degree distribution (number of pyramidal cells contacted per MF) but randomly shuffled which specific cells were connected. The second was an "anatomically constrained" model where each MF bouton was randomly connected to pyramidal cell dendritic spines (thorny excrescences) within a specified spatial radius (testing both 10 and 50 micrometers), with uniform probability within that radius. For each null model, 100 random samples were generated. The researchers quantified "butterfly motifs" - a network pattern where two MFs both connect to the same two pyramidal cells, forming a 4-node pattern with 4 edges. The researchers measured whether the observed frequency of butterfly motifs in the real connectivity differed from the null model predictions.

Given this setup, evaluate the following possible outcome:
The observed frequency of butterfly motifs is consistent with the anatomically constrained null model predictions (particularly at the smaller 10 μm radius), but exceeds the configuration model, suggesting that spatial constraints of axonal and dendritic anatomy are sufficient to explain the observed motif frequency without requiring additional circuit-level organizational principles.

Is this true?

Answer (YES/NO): YES